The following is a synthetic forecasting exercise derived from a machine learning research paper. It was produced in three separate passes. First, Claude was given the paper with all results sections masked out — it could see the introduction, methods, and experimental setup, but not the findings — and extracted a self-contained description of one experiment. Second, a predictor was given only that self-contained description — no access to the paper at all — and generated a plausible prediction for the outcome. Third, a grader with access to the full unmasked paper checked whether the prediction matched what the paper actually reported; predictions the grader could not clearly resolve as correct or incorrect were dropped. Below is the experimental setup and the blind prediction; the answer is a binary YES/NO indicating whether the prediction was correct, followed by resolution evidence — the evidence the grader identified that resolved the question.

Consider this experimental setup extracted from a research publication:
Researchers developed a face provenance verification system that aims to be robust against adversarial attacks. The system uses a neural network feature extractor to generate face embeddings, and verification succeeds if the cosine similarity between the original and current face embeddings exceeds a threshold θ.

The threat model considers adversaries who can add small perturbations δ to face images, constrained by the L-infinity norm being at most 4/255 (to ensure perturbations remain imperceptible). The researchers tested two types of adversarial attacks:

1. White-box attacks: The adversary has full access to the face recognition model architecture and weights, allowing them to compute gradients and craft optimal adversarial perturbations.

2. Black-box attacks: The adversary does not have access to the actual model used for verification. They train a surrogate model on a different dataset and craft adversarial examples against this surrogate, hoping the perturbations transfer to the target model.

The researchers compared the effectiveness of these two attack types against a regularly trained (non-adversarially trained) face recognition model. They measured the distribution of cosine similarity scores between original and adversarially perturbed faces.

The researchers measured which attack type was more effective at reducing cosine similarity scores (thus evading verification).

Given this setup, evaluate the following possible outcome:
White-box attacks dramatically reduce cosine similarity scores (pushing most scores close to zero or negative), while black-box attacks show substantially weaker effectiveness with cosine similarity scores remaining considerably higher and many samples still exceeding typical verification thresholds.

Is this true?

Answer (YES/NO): NO